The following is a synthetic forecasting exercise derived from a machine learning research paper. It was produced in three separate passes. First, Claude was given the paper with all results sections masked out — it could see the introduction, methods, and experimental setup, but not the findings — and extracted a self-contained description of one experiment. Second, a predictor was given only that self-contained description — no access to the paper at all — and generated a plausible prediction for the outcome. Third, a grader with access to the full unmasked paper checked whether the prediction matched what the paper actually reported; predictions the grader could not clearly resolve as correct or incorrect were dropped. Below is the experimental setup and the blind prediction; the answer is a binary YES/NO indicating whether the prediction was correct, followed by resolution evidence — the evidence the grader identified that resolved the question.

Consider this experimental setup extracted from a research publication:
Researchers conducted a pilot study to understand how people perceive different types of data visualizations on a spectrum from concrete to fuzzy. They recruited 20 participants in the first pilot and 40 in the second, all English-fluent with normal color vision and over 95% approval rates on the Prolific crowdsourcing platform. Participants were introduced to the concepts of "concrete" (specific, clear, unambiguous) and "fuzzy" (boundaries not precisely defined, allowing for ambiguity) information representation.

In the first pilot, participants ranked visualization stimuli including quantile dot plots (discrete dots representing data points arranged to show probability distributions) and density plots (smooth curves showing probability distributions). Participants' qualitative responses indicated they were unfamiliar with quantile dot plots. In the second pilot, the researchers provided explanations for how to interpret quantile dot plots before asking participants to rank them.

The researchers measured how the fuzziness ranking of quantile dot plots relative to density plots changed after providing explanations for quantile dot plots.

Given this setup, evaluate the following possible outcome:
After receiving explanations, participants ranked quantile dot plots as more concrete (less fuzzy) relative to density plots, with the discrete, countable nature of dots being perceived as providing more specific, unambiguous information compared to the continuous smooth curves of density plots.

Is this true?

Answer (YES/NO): YES